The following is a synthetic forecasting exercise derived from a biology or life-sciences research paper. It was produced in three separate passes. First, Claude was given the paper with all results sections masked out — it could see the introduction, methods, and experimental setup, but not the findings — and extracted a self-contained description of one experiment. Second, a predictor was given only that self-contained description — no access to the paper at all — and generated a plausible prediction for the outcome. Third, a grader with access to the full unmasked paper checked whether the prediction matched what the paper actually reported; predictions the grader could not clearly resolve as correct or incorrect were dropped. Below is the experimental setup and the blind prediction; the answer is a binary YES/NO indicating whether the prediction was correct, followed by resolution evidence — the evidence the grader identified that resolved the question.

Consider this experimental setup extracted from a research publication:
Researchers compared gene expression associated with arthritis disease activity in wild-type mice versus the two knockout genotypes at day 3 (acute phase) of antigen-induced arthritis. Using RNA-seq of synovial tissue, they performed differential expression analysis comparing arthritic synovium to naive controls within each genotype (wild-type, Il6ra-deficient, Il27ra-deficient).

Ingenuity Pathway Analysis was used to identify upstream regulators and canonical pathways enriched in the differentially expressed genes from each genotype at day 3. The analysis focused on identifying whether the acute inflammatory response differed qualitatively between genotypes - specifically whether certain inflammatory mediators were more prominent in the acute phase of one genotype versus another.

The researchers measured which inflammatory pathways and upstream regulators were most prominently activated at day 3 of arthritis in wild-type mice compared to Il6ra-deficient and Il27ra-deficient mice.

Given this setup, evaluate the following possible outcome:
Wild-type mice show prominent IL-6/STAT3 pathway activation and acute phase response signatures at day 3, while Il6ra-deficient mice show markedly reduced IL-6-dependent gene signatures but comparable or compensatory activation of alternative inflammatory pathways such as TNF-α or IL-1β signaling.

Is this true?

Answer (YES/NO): NO